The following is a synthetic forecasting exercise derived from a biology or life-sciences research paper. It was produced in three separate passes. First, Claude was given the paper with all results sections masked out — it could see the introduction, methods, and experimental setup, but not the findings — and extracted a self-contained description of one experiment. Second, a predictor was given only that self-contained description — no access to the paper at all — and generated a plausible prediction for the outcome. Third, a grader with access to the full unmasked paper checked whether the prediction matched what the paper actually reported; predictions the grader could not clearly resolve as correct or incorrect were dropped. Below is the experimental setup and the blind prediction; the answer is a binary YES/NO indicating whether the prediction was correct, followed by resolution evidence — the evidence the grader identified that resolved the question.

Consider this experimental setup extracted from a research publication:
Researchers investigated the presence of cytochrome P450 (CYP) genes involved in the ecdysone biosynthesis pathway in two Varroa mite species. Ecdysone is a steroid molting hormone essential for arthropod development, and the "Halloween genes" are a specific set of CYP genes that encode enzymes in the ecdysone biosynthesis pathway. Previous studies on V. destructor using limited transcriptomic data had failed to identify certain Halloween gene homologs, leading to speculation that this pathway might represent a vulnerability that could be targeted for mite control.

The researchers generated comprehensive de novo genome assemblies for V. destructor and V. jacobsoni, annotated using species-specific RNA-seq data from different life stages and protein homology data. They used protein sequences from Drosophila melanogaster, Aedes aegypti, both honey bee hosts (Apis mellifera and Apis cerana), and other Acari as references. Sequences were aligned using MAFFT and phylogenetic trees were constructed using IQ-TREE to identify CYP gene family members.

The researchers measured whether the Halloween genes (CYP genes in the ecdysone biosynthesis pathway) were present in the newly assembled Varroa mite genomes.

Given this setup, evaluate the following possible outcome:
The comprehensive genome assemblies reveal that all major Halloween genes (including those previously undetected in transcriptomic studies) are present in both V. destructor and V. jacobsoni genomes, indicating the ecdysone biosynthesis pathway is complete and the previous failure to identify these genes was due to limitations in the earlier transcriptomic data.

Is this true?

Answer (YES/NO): NO